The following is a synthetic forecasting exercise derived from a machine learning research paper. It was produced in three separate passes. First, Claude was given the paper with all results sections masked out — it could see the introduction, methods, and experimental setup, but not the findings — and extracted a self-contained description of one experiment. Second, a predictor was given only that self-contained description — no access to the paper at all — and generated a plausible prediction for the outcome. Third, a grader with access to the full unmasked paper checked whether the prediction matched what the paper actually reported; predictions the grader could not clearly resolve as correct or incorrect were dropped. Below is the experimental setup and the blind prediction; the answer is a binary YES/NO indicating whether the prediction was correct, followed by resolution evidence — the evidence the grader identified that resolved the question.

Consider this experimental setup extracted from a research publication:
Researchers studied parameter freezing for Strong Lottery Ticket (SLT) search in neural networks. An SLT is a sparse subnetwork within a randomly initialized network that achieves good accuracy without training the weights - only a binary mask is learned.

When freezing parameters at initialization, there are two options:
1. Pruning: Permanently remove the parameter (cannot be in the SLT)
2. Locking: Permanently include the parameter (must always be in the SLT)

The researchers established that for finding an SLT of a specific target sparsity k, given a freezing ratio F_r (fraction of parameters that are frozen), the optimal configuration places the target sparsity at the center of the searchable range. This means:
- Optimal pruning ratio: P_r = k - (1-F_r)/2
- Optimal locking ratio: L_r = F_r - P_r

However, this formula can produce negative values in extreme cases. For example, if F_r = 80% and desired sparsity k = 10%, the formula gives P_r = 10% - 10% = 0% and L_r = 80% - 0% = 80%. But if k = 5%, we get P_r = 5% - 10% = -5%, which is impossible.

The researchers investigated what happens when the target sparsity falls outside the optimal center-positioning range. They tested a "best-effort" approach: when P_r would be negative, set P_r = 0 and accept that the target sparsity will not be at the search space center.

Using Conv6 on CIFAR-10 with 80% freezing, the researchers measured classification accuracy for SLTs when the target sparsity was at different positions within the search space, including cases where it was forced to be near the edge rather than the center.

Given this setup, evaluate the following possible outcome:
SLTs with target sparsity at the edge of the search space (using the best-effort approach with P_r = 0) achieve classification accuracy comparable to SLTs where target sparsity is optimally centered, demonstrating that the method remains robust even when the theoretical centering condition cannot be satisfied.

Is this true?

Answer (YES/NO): NO